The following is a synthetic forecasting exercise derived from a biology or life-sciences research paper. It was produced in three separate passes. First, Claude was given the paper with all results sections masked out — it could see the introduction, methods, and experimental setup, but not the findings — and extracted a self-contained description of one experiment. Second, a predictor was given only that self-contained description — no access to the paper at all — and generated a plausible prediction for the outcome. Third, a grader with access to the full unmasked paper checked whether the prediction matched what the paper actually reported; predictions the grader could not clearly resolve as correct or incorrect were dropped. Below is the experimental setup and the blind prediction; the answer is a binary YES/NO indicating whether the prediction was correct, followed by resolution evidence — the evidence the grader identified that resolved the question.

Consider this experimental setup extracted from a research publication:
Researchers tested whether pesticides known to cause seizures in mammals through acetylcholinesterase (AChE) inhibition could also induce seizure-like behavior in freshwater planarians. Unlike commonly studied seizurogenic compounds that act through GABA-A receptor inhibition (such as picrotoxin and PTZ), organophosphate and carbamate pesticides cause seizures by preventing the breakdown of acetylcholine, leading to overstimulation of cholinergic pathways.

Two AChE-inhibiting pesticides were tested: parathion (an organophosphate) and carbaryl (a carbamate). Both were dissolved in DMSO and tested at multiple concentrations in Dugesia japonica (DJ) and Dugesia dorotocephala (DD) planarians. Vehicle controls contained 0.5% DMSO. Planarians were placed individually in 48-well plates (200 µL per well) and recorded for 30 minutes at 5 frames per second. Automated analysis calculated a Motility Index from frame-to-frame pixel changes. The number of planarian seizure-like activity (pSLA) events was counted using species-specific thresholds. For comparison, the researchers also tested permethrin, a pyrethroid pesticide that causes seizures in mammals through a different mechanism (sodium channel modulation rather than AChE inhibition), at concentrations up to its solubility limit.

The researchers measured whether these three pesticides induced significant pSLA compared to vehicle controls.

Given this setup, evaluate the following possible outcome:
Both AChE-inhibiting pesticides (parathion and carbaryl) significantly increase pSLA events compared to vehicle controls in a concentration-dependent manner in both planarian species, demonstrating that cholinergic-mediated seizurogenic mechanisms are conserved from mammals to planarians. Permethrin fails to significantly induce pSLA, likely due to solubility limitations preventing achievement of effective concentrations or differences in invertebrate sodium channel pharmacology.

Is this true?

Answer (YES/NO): NO